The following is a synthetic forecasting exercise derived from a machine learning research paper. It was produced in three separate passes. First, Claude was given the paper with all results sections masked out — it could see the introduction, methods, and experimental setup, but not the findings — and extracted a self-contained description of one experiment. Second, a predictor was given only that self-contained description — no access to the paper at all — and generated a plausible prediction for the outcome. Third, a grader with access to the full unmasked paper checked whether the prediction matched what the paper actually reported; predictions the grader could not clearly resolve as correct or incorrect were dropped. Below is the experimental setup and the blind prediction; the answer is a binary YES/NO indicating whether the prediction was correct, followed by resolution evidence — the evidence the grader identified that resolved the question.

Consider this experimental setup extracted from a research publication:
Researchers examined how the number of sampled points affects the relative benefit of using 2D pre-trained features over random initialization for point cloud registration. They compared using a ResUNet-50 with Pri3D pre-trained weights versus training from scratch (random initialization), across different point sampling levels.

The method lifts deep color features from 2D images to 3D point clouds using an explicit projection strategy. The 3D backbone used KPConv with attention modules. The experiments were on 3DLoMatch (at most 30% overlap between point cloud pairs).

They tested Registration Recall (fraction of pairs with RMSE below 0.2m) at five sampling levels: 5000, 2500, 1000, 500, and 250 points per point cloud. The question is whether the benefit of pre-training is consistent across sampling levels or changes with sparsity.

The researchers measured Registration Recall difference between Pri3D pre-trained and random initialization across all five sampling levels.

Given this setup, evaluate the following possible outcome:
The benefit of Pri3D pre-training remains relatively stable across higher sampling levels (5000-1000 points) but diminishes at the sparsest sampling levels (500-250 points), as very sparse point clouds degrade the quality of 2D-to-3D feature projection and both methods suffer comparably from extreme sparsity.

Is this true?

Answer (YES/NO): NO